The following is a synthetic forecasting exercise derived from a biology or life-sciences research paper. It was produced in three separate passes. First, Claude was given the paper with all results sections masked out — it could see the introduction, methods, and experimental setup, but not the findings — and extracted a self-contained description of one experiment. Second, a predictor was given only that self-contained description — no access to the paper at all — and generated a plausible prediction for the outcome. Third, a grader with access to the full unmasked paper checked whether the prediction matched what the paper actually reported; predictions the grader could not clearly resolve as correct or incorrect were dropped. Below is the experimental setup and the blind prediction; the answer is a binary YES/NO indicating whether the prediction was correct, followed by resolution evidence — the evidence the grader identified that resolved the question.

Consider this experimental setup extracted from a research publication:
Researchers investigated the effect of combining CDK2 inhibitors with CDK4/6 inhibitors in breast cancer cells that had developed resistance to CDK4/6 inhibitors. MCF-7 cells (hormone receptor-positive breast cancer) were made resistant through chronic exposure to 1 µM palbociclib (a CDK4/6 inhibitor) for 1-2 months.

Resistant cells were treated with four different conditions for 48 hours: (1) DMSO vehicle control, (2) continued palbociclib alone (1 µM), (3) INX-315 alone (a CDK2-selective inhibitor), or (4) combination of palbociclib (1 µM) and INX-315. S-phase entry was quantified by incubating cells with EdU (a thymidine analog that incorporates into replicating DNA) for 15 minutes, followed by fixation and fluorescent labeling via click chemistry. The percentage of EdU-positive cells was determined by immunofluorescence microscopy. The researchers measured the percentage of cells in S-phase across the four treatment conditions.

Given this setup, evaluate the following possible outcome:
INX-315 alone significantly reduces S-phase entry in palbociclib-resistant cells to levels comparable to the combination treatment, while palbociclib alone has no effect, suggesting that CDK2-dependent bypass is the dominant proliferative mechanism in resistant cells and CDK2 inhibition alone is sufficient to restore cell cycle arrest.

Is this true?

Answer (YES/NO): NO